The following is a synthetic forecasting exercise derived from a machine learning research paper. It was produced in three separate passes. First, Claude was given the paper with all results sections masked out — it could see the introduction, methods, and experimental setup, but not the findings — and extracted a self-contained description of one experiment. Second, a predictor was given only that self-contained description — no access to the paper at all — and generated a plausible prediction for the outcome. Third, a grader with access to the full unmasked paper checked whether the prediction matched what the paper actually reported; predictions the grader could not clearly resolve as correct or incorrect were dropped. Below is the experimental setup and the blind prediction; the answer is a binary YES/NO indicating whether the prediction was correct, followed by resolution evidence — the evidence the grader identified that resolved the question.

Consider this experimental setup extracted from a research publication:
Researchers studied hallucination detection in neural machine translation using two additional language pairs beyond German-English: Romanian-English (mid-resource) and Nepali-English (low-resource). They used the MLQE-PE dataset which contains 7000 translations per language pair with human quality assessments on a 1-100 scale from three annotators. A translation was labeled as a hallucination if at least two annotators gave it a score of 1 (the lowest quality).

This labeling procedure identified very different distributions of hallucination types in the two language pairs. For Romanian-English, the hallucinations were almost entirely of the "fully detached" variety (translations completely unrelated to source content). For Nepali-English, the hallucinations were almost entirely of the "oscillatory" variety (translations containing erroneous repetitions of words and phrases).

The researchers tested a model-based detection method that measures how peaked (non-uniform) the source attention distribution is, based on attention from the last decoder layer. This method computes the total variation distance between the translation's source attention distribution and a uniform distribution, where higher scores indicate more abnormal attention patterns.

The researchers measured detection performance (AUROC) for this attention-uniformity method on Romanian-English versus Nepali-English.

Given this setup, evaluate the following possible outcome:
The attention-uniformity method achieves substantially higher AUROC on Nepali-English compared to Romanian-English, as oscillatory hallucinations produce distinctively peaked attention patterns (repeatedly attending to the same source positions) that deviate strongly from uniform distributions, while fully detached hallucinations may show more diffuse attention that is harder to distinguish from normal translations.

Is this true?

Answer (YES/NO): NO